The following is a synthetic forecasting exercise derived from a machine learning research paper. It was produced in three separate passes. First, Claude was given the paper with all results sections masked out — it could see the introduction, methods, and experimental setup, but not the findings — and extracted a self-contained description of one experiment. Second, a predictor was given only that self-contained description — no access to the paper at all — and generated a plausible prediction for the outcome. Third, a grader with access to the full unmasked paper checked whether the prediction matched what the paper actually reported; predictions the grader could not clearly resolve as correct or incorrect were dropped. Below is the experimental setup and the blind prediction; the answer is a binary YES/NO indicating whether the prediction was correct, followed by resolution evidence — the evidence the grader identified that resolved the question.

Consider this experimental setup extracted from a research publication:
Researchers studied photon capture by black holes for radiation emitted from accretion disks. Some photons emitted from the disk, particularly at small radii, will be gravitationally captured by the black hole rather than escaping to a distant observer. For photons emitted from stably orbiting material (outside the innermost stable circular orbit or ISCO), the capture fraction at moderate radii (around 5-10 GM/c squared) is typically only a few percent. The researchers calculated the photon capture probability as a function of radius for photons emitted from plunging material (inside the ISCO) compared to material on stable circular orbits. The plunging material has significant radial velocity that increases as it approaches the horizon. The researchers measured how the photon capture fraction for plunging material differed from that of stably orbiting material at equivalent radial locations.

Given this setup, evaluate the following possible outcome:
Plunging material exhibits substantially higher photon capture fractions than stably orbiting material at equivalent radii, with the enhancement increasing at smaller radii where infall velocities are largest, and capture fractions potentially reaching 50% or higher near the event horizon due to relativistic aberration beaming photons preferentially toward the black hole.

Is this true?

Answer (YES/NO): YES